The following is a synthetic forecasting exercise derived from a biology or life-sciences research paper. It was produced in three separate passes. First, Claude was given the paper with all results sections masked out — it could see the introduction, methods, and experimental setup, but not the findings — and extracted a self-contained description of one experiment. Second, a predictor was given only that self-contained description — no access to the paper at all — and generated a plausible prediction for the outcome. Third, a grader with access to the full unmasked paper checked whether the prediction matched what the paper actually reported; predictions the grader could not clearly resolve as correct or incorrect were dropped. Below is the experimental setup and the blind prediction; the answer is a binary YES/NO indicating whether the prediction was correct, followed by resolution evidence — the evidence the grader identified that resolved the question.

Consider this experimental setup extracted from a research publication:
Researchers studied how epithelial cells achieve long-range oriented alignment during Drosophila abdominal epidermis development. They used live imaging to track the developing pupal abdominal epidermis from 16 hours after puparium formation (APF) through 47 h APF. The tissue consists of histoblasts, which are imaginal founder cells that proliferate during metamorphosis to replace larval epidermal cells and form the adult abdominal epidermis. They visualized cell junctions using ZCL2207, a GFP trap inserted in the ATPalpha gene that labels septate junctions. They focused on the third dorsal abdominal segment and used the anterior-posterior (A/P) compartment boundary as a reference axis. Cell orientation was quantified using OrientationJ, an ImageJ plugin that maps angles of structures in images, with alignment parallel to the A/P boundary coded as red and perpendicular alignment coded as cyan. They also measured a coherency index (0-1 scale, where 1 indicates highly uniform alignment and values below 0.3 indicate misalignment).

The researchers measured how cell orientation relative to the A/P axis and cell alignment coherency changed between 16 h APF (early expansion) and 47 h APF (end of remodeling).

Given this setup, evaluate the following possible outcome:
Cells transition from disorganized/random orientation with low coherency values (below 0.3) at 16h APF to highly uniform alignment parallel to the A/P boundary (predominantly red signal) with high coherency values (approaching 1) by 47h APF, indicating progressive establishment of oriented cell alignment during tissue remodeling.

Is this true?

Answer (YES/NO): NO